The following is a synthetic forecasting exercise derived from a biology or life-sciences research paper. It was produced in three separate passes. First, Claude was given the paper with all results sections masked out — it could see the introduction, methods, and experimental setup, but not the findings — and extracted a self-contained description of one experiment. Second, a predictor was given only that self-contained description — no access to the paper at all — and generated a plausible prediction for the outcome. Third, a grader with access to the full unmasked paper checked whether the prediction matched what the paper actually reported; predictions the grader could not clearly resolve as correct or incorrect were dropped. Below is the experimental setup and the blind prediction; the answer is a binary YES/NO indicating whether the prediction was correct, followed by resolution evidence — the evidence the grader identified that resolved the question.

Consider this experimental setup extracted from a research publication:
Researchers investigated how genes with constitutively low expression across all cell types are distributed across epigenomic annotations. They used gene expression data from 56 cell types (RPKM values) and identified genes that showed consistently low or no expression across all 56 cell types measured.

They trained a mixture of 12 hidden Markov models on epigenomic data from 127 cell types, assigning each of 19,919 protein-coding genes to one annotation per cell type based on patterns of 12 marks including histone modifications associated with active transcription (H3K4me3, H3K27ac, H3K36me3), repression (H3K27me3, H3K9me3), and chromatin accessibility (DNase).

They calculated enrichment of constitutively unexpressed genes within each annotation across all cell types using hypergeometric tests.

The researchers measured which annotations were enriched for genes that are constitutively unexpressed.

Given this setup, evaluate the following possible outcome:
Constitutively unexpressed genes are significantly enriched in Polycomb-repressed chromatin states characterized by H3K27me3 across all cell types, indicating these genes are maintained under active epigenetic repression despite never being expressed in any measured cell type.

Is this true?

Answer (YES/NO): NO